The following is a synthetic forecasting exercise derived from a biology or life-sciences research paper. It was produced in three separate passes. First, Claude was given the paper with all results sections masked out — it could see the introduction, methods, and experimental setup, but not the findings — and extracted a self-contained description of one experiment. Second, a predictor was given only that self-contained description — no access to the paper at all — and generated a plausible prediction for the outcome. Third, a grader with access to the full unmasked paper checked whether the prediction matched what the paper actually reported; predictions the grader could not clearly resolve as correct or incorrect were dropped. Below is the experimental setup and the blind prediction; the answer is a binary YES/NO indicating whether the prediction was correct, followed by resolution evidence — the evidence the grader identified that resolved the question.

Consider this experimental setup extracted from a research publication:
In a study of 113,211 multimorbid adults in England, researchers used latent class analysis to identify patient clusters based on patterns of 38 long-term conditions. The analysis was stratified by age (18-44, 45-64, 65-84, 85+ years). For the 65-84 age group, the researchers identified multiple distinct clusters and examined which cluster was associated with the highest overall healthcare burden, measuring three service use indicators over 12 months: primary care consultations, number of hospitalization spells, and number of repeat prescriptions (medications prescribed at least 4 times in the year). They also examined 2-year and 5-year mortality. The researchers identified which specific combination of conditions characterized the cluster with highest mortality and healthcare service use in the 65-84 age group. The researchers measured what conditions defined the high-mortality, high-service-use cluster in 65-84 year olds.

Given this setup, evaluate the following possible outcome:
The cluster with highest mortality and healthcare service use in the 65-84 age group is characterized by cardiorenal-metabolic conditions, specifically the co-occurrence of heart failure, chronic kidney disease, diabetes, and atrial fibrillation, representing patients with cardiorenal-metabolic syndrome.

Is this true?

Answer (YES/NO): NO